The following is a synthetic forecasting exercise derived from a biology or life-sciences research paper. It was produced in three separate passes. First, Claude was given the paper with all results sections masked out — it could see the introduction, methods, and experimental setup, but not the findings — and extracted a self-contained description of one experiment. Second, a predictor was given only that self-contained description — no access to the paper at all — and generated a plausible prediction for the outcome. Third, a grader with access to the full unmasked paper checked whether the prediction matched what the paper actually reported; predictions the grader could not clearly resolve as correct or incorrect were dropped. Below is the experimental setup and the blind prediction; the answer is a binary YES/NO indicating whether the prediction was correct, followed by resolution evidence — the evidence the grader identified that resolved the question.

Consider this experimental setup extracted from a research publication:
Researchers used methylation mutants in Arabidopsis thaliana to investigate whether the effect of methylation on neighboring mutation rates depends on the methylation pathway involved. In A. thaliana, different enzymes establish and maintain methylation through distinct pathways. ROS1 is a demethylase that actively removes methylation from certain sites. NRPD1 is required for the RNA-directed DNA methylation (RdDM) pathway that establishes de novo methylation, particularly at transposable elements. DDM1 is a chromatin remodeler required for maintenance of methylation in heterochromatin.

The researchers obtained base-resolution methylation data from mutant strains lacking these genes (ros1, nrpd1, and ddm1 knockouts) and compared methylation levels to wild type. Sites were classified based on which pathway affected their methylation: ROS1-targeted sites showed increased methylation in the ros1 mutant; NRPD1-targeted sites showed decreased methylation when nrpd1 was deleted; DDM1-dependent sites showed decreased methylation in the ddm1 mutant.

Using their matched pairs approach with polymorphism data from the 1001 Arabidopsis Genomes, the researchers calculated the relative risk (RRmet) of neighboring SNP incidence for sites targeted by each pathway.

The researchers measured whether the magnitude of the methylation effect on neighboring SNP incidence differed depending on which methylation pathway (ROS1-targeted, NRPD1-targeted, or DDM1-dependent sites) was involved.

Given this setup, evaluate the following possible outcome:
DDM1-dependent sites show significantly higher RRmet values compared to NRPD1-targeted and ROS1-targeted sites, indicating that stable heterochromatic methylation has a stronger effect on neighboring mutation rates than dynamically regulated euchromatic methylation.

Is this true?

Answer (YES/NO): YES